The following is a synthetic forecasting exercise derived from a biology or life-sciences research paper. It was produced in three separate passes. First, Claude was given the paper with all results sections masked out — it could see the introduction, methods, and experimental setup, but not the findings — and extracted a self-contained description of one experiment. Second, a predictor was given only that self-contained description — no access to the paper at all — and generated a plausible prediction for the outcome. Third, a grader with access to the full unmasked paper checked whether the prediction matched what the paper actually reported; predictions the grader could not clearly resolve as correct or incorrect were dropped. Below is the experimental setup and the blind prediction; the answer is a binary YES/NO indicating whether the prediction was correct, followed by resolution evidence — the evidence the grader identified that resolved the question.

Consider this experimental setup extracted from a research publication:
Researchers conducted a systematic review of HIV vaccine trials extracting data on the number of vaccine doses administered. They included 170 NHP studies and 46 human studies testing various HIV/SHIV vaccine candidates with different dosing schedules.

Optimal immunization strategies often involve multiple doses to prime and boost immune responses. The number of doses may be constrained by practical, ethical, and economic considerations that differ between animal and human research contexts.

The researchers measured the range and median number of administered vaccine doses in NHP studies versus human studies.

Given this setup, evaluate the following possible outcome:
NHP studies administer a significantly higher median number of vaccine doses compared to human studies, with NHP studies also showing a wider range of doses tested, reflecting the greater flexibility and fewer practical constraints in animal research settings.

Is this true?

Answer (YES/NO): NO